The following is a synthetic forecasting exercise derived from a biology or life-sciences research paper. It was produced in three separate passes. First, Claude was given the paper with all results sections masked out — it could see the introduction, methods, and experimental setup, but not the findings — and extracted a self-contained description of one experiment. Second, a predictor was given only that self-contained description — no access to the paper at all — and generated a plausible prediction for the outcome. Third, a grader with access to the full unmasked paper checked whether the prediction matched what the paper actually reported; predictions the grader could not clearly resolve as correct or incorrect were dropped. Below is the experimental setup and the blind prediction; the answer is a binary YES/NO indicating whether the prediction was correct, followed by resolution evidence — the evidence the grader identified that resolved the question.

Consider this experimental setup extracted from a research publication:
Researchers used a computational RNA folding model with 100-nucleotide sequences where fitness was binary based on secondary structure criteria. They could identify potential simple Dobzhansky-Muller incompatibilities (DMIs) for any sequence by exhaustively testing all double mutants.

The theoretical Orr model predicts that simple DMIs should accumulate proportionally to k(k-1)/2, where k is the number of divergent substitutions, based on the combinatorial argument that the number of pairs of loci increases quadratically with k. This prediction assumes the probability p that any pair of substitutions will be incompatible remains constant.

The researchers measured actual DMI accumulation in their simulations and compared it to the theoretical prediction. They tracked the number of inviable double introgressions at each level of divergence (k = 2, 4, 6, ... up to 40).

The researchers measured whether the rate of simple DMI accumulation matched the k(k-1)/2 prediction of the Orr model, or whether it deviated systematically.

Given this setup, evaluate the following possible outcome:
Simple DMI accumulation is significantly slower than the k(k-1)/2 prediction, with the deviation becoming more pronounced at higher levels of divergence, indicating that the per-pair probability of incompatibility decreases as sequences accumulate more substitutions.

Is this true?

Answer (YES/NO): NO